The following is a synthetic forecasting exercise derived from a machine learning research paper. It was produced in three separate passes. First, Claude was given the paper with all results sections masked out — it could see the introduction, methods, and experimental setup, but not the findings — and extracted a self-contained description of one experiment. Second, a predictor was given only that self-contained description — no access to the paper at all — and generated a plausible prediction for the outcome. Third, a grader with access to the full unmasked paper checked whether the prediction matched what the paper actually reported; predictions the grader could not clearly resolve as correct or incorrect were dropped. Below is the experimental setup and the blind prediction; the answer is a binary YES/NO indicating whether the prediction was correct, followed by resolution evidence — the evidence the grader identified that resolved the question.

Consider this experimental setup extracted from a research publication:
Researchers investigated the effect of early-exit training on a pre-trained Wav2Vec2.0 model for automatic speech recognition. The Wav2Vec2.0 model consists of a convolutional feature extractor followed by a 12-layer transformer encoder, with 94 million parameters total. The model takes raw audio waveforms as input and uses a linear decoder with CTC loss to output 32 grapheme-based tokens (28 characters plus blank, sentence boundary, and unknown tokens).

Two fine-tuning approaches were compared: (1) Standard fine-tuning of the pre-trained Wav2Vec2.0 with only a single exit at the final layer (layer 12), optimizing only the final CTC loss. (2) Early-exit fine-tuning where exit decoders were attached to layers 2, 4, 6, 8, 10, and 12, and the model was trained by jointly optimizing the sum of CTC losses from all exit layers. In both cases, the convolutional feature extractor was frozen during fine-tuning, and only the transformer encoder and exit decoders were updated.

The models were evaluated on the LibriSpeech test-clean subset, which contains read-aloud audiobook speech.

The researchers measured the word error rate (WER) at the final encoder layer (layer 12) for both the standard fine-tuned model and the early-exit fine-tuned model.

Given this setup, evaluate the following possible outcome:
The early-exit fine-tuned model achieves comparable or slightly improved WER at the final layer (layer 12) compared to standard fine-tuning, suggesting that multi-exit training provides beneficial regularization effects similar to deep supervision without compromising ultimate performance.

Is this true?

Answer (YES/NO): NO